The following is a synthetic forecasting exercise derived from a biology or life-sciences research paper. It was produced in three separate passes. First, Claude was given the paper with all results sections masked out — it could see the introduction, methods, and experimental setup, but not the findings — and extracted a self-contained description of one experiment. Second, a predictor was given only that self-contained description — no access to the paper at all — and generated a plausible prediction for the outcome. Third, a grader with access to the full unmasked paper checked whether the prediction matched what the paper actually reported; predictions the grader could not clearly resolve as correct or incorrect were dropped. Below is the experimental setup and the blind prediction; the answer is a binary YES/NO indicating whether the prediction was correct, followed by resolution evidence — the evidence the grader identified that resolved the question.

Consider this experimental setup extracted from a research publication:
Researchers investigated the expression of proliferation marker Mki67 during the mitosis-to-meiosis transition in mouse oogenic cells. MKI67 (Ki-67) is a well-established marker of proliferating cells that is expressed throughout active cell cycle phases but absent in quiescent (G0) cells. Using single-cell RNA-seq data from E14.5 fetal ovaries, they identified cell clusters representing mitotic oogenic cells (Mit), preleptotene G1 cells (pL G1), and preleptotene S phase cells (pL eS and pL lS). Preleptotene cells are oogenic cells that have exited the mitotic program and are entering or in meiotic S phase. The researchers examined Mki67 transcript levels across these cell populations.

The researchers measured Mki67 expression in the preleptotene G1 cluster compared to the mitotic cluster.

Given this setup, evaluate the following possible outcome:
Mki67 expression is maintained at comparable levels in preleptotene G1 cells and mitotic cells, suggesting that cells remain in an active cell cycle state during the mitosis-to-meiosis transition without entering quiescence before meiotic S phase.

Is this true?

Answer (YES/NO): NO